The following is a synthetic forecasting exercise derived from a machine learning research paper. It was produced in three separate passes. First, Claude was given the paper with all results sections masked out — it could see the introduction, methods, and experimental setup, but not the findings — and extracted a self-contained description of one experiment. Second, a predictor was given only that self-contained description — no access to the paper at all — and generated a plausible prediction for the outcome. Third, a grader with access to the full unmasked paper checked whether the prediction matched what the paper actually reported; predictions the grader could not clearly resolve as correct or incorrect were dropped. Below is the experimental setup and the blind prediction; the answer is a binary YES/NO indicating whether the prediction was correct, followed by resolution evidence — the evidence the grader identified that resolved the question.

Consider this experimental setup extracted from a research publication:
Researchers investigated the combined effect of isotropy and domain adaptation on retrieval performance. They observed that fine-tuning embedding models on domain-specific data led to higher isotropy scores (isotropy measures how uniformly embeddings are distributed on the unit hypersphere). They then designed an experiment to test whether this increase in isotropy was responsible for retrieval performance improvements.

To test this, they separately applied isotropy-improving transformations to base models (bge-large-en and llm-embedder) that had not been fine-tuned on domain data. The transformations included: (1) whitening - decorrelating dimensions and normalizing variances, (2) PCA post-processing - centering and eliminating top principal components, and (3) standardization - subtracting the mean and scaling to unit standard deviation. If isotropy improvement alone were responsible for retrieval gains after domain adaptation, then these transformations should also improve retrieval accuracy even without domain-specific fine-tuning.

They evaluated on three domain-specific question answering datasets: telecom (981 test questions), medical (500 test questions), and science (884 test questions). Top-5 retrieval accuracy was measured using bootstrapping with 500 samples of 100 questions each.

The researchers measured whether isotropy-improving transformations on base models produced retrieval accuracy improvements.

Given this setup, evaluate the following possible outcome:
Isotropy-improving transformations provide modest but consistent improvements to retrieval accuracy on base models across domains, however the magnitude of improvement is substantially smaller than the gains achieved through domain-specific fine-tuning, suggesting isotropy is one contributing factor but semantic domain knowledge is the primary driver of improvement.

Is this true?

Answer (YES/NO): NO